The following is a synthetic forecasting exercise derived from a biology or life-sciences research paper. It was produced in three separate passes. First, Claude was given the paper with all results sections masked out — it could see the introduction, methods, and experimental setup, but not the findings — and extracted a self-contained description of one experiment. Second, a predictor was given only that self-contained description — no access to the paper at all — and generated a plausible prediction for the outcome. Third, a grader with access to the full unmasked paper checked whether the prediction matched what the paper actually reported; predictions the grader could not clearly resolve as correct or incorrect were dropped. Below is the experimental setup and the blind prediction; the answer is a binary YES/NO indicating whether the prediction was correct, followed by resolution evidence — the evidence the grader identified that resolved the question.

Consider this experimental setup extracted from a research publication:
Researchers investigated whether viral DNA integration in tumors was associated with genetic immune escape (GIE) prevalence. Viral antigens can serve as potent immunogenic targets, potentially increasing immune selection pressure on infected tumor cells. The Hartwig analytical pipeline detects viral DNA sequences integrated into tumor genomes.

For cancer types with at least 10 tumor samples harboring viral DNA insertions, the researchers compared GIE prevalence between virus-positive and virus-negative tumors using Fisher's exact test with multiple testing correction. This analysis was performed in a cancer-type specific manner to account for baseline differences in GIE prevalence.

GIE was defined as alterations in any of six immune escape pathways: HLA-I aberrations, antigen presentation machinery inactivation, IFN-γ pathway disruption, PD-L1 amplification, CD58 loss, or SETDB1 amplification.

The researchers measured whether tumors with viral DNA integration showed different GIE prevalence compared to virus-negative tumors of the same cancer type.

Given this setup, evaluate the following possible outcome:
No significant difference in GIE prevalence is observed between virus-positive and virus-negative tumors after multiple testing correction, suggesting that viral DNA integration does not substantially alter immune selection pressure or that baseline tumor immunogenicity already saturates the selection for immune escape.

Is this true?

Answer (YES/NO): NO